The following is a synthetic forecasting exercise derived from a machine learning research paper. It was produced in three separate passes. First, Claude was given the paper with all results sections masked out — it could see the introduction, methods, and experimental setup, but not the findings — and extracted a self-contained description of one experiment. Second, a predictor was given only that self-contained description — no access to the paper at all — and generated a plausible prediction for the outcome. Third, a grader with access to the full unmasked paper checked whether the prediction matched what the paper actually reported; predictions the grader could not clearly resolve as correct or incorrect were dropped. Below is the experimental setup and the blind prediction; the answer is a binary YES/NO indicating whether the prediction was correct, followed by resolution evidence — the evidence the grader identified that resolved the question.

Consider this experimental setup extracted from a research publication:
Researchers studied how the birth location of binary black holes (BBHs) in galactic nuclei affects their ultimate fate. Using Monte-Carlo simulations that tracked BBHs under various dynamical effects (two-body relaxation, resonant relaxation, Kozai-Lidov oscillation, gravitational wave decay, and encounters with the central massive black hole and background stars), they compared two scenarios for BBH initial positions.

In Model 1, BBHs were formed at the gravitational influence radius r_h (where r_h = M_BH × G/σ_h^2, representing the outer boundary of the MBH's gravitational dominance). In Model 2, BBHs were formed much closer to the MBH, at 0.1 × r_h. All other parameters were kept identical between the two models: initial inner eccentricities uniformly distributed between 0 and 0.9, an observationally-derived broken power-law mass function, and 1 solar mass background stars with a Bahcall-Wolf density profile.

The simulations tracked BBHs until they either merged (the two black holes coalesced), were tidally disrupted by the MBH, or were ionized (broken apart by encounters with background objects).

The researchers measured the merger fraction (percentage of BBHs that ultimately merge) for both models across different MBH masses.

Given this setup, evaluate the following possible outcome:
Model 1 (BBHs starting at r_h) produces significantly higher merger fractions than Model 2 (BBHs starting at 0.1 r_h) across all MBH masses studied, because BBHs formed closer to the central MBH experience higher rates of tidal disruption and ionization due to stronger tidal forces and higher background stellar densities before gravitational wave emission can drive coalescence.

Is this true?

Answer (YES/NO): NO